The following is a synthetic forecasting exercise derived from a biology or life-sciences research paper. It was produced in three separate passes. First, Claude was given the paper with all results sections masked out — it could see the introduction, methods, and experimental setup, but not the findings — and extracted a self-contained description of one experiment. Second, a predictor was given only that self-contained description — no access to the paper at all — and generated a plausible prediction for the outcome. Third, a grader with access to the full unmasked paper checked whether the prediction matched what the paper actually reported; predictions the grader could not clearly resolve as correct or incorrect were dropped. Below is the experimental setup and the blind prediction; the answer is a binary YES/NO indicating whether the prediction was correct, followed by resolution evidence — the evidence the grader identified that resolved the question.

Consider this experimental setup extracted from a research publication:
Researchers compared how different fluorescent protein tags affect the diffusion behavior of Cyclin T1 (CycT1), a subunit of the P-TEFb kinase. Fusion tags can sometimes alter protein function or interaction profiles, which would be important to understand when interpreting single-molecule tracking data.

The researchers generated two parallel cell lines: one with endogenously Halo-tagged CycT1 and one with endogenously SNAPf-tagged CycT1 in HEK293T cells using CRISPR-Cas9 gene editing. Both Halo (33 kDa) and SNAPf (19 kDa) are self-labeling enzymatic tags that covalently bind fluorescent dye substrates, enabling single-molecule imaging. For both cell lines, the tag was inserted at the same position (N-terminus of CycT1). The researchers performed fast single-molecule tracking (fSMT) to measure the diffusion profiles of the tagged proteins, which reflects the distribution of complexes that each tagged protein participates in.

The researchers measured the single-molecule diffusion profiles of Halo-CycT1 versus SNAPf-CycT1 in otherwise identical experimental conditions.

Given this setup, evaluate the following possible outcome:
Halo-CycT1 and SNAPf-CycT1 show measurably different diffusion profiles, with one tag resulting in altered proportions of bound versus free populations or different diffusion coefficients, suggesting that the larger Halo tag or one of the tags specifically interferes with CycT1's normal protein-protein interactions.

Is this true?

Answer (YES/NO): YES